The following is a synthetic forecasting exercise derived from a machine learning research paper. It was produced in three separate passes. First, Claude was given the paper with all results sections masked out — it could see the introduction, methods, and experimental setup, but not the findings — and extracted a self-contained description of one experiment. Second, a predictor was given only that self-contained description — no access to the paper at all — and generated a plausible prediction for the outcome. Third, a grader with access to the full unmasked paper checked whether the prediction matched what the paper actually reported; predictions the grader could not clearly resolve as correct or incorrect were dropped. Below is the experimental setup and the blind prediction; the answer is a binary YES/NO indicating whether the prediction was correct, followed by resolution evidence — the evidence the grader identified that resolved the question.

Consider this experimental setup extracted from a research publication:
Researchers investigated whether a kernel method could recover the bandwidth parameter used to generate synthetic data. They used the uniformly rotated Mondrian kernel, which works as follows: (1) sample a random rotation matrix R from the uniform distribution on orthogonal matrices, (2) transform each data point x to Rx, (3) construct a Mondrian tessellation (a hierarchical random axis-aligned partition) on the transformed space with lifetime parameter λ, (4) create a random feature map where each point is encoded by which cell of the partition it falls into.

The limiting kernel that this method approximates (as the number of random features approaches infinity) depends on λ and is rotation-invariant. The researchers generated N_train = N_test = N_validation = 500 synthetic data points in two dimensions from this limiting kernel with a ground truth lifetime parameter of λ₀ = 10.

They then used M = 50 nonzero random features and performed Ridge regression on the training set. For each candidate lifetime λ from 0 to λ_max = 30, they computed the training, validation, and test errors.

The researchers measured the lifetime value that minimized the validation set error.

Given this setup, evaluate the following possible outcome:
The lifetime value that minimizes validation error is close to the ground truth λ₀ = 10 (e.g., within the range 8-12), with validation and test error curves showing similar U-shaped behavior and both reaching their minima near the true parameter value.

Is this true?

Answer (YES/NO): NO